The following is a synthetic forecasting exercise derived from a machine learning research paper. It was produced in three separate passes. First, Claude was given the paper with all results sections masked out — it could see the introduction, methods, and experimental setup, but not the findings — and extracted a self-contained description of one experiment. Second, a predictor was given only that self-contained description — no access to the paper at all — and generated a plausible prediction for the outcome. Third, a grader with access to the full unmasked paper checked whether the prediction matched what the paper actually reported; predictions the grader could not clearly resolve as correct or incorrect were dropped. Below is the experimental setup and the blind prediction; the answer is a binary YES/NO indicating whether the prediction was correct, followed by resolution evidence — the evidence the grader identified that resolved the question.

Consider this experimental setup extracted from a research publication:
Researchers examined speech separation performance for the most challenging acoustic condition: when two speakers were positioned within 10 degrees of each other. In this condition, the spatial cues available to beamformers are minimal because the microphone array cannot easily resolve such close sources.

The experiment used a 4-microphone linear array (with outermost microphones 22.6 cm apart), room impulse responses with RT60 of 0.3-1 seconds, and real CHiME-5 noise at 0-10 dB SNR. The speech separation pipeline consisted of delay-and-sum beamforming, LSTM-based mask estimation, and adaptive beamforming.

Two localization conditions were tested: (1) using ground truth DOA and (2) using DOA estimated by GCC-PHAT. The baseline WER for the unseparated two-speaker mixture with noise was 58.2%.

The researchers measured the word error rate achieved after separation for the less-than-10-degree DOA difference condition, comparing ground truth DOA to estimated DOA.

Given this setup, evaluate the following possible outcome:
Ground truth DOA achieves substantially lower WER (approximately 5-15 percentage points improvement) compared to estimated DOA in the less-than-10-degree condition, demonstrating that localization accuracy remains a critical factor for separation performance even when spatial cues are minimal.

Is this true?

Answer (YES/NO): NO